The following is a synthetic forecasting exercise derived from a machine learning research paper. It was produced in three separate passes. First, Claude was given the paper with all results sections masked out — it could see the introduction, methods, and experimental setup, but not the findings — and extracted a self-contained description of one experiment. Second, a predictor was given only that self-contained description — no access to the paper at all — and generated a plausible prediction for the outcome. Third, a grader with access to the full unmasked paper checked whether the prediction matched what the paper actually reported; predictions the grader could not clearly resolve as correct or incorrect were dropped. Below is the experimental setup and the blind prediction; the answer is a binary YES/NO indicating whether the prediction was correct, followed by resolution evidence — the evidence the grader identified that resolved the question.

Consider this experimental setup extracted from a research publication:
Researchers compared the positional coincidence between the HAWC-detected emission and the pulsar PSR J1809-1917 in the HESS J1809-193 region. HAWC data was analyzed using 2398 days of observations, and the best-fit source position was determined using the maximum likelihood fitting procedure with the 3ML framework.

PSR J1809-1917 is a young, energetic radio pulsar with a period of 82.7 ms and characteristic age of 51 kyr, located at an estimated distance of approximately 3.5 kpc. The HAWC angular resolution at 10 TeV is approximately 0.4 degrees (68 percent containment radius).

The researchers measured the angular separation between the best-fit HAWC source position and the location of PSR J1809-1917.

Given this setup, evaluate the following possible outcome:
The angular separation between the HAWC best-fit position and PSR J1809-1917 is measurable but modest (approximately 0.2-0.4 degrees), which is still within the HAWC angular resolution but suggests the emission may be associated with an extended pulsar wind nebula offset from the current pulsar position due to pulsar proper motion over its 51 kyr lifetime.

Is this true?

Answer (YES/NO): NO